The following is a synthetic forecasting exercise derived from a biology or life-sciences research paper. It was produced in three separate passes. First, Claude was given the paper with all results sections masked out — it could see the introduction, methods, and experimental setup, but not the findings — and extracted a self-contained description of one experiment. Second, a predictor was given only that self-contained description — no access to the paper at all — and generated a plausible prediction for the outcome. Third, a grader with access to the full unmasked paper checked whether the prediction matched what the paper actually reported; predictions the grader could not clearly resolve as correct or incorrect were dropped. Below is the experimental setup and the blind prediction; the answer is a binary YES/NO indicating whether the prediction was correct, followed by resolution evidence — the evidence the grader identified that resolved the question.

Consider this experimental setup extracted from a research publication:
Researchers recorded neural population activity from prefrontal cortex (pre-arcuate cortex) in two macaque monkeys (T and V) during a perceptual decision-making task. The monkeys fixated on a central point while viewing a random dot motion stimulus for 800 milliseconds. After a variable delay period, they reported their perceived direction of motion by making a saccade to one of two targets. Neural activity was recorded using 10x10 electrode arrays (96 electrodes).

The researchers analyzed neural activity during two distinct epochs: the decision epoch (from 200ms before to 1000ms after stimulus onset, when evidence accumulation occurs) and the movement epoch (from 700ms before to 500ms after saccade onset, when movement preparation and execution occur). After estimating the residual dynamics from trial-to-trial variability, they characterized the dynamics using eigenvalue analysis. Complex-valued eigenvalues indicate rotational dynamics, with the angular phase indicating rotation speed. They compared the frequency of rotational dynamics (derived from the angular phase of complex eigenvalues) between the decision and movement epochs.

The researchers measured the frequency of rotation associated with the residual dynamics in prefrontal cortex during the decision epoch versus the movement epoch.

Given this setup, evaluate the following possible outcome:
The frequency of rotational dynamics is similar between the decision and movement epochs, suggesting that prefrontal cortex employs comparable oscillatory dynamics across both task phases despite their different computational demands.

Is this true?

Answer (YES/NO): NO